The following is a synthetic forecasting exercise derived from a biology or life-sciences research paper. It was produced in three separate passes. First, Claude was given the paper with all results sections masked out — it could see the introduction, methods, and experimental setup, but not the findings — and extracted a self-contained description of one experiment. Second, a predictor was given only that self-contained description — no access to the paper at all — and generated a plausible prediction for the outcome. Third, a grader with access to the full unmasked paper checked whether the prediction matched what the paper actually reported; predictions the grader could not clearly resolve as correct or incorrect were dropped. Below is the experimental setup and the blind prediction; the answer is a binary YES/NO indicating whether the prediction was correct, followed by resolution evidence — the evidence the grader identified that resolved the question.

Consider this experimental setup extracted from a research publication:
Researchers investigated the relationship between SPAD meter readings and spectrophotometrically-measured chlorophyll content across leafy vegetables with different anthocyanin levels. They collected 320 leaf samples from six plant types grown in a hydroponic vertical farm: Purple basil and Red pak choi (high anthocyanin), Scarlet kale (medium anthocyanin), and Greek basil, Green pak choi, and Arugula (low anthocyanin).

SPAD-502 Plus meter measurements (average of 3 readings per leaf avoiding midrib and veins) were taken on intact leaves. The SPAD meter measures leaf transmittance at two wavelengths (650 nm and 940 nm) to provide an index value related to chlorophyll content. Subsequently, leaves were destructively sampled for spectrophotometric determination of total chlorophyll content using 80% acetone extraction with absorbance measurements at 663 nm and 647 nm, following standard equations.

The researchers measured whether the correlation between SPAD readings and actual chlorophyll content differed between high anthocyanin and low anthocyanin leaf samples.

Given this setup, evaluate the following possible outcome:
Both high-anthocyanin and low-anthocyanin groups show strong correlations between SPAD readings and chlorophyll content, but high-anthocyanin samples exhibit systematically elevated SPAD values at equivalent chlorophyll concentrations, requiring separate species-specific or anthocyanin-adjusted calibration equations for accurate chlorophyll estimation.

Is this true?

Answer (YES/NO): NO